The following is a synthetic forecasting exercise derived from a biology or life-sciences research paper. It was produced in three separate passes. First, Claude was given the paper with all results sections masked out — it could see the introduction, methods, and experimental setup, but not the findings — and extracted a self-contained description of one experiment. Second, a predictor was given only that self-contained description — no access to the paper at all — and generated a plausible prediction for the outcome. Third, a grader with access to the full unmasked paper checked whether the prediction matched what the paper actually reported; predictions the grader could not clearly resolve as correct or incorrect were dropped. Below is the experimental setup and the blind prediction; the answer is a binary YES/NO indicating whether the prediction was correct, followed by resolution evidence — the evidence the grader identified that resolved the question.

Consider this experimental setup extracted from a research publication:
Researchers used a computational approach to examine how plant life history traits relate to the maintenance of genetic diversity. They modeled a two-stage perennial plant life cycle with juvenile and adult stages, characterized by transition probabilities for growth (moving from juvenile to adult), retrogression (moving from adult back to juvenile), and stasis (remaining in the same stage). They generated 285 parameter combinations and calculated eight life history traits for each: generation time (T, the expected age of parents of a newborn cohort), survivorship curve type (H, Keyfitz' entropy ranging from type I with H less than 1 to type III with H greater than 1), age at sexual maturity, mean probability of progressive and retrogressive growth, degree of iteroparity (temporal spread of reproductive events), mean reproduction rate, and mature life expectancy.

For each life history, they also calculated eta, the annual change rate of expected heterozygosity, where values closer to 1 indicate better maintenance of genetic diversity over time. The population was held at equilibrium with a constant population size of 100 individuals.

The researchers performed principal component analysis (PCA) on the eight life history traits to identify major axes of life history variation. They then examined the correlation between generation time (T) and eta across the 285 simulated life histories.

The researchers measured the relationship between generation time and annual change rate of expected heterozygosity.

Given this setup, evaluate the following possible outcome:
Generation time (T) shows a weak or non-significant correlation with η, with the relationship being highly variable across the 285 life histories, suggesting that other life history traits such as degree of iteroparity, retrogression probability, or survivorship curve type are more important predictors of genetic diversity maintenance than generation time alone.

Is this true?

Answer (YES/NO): NO